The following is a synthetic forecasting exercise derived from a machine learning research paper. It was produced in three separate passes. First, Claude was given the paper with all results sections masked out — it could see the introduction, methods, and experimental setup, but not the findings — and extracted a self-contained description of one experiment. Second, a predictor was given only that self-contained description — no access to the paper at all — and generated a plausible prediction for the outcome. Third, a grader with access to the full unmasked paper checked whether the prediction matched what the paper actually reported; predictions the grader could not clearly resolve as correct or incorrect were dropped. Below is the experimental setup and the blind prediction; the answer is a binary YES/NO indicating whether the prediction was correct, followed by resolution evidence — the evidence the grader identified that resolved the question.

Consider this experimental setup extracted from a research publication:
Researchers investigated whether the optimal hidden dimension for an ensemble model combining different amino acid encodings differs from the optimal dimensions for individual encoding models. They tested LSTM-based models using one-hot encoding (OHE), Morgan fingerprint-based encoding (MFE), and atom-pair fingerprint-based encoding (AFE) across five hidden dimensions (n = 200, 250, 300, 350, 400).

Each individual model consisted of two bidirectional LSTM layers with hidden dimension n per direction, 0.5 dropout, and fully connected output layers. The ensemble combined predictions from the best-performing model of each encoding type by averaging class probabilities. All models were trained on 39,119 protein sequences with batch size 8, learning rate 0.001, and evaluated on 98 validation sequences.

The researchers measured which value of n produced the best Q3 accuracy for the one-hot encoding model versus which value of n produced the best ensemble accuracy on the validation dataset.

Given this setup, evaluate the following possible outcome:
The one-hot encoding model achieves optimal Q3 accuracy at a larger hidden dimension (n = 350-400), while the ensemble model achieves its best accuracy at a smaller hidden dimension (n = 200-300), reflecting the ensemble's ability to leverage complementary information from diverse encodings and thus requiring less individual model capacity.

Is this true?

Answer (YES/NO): NO